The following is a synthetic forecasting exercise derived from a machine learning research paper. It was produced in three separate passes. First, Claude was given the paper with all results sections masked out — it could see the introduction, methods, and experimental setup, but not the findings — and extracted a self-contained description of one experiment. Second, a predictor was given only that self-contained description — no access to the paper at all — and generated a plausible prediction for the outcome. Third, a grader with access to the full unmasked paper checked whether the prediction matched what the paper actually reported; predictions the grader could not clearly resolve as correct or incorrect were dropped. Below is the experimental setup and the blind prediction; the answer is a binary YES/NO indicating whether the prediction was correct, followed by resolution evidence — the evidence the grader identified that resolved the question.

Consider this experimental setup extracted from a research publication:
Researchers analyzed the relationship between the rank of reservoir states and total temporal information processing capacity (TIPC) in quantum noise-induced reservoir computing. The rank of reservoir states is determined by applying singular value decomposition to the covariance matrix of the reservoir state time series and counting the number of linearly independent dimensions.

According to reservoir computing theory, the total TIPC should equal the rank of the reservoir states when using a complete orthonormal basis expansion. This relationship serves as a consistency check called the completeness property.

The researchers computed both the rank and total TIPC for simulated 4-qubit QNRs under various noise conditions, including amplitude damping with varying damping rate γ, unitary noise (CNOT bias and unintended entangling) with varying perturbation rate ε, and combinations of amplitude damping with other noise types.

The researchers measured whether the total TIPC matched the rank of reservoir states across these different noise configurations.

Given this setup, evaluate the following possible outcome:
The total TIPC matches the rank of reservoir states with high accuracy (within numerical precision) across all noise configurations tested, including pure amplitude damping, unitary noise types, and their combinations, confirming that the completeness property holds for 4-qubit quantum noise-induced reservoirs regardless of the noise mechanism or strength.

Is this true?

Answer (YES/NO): NO